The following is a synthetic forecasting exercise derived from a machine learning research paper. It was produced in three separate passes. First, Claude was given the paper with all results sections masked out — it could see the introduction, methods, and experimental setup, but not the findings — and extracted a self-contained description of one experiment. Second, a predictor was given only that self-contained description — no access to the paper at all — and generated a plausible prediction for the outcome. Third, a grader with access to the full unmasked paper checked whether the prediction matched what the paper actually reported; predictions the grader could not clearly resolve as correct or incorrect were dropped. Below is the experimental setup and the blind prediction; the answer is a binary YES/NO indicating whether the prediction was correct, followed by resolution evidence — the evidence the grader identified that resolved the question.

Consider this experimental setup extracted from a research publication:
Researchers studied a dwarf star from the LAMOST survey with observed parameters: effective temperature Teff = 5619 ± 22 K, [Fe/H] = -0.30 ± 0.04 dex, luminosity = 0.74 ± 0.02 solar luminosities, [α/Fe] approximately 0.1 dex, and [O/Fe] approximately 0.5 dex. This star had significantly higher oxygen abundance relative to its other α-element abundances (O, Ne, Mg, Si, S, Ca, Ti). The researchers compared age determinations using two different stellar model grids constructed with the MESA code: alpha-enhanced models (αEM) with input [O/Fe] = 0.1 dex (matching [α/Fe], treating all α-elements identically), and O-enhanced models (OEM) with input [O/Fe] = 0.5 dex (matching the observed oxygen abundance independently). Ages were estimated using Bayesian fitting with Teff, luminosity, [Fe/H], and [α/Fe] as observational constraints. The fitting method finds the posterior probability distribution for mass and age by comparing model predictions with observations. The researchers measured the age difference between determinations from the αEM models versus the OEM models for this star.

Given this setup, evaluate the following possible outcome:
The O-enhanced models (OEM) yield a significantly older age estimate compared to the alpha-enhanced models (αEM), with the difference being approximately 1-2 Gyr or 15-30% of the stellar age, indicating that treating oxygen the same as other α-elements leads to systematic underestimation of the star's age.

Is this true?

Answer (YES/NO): NO